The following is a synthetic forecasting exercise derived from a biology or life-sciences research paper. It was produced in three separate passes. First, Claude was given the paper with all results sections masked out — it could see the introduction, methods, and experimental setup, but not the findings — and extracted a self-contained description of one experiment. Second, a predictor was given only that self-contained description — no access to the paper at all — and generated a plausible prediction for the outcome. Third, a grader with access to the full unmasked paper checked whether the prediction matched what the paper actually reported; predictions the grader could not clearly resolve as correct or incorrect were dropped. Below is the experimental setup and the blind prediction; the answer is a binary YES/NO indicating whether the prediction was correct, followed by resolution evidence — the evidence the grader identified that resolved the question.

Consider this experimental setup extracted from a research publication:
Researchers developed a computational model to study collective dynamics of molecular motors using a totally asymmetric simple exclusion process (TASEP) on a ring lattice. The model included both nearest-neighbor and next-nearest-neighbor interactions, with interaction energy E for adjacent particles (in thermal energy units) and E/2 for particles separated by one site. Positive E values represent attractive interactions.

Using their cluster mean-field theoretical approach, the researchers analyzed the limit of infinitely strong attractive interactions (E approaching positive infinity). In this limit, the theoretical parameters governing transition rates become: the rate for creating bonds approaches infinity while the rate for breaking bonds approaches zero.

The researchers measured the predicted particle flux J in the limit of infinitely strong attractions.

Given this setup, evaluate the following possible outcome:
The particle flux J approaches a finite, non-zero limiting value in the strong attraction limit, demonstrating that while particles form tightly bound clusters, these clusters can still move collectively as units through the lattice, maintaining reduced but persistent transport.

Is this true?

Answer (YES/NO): NO